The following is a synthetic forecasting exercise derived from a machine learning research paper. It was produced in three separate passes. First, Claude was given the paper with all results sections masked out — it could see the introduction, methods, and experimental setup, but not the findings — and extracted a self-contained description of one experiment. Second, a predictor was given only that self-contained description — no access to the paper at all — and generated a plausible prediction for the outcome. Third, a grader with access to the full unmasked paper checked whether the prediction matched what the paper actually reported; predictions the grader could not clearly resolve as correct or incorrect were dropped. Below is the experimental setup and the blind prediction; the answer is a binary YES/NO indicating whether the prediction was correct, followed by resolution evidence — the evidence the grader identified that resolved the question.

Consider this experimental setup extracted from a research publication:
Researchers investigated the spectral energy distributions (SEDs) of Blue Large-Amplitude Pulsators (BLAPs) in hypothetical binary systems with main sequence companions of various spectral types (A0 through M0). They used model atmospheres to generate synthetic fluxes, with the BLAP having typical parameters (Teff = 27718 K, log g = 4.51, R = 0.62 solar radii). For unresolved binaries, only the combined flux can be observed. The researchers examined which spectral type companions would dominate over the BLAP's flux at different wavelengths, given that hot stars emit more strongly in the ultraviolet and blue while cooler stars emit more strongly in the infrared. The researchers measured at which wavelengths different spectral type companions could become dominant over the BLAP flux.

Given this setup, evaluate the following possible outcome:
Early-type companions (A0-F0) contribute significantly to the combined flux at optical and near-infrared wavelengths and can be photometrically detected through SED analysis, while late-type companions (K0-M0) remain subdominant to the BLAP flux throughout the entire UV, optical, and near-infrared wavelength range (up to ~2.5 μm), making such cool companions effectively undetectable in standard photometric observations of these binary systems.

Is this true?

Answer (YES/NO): YES